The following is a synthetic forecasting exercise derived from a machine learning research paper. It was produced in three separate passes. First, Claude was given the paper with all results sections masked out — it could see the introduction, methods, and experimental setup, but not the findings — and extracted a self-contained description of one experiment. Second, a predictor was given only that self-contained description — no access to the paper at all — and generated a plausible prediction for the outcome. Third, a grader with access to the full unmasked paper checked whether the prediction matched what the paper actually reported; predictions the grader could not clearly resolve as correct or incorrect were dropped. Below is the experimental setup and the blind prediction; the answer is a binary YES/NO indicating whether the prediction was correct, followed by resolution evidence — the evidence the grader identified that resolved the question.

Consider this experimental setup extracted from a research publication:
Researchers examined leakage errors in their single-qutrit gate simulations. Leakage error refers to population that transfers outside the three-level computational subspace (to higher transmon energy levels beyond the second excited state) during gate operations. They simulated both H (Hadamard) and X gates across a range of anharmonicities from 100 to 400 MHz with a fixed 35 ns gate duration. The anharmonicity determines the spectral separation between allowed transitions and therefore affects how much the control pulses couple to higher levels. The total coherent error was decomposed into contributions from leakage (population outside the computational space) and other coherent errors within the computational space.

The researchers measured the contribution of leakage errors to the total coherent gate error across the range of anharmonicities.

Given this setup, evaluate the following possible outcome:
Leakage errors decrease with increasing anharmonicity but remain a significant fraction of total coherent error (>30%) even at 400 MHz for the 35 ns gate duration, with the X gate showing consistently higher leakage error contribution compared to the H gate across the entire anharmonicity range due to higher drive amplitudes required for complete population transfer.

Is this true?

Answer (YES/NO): NO